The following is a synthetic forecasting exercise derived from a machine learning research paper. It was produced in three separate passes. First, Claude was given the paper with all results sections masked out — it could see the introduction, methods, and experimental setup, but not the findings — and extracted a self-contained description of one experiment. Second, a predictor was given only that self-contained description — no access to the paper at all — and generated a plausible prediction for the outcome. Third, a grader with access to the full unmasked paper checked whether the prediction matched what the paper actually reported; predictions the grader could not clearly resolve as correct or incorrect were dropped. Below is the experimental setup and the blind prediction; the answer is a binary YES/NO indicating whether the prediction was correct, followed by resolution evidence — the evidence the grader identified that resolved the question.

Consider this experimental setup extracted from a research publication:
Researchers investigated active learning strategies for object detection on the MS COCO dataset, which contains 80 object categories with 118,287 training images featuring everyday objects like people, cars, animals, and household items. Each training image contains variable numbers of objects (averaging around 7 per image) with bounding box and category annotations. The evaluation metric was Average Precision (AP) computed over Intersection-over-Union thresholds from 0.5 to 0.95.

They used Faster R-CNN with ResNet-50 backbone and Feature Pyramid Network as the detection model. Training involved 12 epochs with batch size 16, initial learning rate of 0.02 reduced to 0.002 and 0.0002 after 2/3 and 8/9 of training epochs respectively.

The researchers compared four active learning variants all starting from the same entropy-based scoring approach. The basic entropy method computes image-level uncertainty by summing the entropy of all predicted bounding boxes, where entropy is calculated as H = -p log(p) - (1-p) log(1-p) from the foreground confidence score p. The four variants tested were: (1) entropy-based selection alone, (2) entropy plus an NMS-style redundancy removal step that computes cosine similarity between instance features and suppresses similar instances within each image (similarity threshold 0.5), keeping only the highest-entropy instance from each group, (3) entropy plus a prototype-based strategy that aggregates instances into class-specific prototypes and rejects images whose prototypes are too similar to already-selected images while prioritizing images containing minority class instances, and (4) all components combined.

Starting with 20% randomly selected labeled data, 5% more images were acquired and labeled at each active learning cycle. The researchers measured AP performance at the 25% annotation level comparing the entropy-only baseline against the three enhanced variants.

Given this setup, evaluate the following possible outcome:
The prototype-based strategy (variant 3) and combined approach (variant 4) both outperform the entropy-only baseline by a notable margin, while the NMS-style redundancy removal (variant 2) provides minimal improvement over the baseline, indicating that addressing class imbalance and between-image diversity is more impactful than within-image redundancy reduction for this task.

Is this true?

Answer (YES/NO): NO